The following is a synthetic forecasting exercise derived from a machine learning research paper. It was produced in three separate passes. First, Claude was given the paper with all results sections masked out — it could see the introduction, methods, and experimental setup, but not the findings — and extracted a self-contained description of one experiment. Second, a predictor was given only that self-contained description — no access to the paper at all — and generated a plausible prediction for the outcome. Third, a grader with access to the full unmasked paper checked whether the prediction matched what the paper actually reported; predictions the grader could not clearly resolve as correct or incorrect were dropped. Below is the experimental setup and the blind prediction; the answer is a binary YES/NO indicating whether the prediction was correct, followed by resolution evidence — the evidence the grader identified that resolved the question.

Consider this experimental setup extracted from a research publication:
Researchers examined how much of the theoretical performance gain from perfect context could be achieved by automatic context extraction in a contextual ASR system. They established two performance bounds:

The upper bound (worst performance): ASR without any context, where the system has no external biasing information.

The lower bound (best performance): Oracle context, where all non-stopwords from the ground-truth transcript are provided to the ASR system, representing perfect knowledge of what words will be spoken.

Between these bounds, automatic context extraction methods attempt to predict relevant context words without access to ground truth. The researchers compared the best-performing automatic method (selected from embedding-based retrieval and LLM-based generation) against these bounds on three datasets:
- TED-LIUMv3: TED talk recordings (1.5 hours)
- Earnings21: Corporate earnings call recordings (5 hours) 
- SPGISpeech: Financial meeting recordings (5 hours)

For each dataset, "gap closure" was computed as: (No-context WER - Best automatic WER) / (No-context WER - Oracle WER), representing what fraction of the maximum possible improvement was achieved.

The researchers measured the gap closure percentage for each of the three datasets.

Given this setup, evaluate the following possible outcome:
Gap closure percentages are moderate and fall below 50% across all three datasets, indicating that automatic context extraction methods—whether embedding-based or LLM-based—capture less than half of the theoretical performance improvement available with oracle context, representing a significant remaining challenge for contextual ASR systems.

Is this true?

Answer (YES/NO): NO